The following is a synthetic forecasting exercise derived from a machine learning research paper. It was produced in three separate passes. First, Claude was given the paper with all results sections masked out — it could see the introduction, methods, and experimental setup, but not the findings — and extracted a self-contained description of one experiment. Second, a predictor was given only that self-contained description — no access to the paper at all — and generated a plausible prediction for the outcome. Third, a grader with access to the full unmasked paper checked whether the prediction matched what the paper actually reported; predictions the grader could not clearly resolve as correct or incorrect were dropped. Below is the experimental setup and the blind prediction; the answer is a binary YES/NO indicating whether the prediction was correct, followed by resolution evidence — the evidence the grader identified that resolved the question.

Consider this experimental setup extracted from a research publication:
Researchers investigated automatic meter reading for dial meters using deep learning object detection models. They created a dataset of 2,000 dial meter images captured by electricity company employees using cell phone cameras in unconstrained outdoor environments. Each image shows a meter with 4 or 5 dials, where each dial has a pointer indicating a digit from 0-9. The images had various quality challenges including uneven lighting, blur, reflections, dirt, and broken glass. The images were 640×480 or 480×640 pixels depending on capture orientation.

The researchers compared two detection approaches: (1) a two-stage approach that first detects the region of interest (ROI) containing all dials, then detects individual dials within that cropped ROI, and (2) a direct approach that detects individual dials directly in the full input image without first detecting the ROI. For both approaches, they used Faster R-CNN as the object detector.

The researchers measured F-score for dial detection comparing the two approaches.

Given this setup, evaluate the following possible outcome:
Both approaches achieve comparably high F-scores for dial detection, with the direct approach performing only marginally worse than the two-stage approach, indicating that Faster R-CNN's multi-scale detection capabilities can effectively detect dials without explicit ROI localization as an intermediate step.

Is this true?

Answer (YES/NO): NO